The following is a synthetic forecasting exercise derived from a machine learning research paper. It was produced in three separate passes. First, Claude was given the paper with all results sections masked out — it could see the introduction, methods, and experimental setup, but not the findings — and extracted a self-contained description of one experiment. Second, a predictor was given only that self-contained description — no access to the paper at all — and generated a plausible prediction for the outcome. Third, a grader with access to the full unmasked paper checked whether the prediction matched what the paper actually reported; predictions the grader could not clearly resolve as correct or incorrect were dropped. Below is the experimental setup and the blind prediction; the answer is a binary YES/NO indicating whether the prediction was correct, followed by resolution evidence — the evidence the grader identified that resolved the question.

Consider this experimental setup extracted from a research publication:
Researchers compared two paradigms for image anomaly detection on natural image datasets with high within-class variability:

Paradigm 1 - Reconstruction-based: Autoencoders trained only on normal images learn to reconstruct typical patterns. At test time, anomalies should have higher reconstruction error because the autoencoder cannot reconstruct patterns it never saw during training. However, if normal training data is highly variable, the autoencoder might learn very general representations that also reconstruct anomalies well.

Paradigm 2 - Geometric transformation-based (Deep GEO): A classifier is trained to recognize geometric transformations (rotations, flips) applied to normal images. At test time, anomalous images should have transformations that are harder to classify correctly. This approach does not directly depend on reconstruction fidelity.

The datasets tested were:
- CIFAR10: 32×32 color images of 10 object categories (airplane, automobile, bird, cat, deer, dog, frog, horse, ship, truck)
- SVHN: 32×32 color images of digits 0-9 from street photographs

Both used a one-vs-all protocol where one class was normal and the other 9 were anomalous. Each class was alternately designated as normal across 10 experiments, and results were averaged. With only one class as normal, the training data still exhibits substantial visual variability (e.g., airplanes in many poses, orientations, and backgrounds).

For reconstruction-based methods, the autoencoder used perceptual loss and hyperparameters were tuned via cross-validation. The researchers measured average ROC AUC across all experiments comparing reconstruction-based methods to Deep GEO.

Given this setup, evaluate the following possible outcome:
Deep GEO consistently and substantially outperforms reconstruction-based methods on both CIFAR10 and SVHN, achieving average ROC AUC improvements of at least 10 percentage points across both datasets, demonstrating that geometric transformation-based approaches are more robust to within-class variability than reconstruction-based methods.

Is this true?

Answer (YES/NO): NO